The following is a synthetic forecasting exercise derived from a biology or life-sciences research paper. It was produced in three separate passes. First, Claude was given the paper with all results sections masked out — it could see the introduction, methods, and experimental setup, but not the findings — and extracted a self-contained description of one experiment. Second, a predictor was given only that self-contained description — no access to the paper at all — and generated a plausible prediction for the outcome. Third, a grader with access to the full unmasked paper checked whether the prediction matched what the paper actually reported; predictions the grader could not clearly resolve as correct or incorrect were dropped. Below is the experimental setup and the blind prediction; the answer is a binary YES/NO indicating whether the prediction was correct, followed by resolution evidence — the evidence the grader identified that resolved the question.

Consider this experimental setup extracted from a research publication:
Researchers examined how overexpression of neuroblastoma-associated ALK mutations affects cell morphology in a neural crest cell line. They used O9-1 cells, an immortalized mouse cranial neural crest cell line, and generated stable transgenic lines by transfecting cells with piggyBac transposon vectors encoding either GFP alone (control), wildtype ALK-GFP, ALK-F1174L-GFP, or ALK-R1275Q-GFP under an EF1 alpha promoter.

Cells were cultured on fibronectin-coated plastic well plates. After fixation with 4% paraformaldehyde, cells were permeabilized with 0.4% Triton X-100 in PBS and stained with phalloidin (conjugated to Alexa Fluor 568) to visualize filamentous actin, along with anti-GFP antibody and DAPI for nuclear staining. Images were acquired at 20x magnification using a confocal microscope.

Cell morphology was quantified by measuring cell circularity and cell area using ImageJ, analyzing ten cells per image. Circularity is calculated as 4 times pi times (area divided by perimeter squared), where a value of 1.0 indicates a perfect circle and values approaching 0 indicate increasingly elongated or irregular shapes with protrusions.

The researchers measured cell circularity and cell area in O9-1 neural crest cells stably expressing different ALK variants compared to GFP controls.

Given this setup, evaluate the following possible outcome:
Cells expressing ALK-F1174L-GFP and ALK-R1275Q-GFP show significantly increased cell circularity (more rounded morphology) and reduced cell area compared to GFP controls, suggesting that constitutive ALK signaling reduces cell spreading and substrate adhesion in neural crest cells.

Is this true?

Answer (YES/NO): NO